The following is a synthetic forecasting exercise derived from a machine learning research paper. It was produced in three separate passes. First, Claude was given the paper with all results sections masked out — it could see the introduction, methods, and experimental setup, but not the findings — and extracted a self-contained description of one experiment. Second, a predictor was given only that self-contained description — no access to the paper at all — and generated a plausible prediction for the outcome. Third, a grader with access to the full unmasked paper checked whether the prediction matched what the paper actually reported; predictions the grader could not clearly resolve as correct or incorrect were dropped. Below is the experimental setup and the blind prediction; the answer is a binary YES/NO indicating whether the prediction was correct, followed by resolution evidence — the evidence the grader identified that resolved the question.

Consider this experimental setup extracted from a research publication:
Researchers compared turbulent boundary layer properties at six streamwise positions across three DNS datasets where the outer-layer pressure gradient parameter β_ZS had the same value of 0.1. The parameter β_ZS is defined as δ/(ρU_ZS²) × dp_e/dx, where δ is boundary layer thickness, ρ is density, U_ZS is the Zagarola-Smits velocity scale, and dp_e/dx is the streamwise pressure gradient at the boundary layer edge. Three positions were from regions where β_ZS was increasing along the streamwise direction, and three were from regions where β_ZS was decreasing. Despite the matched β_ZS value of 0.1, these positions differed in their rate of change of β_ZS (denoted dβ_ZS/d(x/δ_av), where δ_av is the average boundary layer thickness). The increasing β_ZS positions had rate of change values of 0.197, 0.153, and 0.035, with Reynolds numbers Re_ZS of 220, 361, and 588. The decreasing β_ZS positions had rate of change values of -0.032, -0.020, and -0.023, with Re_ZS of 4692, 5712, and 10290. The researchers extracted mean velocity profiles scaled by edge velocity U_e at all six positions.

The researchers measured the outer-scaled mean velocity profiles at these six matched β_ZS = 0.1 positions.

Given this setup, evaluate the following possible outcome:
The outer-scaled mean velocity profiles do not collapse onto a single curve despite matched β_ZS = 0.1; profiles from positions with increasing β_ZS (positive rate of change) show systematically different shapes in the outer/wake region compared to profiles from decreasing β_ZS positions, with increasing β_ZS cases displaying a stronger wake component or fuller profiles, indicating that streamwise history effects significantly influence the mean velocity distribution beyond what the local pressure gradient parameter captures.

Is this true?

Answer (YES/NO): YES